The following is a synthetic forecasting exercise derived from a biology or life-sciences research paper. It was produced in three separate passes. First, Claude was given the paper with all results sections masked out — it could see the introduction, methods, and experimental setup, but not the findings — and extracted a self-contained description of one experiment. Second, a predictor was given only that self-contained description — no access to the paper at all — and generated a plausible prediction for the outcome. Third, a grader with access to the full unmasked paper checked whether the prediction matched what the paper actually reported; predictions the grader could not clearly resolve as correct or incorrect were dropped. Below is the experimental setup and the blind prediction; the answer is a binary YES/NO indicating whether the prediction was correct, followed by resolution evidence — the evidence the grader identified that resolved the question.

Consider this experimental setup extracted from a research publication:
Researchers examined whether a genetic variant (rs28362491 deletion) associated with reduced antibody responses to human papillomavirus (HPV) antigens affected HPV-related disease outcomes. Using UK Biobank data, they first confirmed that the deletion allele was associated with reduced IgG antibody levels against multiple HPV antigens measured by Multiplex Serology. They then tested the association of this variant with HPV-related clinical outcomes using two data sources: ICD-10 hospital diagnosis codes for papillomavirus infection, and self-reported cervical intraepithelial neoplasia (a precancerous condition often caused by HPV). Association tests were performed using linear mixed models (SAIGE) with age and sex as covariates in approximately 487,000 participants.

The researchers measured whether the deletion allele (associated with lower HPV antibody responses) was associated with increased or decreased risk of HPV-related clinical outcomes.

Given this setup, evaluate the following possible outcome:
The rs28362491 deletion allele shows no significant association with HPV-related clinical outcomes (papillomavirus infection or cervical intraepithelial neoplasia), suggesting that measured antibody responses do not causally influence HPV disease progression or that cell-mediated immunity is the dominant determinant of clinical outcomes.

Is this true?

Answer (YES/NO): NO